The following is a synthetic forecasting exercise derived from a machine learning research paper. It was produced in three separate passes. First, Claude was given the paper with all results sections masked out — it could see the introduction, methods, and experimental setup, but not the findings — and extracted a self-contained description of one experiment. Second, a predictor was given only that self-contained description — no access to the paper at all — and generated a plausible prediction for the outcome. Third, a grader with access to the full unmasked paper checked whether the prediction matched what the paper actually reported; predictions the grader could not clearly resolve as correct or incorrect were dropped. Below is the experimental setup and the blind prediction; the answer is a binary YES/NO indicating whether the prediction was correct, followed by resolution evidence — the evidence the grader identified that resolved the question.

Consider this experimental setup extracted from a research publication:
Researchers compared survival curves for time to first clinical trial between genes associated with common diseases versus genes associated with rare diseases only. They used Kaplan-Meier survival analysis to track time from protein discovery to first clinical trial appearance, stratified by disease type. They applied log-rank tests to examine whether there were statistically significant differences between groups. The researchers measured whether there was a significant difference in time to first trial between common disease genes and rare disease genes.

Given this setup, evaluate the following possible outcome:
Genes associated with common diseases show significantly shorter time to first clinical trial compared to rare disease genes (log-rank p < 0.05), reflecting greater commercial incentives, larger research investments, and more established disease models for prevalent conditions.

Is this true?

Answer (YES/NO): NO